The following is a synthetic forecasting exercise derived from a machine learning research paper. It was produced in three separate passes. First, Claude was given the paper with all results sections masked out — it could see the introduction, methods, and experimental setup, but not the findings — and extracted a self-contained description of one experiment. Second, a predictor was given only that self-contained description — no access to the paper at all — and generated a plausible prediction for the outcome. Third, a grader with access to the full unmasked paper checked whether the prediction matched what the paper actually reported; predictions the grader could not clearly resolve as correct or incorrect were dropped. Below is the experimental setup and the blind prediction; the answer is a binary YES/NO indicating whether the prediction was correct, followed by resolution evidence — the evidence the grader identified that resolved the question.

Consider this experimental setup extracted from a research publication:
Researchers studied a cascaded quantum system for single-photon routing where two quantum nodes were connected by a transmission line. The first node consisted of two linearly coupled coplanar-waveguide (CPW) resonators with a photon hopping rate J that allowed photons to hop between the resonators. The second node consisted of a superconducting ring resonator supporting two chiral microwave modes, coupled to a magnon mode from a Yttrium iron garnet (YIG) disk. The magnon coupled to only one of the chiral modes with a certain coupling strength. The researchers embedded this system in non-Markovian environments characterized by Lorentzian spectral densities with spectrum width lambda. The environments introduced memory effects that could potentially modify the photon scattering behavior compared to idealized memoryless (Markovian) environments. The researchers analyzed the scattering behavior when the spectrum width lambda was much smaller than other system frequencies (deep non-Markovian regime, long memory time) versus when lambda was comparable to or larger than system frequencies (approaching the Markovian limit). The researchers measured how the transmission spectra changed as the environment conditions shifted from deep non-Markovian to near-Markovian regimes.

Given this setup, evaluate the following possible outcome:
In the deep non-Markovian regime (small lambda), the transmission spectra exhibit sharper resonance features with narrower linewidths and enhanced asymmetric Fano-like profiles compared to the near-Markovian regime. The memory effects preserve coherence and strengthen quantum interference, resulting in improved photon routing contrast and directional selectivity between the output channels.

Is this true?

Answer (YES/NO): NO